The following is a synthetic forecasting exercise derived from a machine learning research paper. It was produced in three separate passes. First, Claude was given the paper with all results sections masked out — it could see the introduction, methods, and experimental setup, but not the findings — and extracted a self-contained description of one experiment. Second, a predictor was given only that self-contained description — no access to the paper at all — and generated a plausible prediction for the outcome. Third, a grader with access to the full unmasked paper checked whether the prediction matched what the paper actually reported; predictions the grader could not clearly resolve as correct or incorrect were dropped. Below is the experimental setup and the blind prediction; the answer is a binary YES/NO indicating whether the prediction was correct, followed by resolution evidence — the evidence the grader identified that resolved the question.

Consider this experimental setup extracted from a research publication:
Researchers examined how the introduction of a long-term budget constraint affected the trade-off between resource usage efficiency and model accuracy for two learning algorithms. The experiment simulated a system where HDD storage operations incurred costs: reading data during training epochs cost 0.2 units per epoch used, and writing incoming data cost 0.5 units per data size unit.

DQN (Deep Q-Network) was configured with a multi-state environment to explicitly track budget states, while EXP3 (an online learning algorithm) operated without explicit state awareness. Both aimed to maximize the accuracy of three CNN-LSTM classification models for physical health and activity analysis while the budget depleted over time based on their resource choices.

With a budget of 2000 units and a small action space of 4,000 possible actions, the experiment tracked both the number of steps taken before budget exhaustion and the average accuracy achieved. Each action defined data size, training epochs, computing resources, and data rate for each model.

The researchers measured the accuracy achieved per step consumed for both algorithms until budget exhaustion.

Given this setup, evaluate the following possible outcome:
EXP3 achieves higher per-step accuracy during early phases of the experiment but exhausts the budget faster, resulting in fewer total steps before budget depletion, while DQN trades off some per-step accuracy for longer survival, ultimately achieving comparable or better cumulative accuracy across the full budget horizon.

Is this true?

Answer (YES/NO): YES